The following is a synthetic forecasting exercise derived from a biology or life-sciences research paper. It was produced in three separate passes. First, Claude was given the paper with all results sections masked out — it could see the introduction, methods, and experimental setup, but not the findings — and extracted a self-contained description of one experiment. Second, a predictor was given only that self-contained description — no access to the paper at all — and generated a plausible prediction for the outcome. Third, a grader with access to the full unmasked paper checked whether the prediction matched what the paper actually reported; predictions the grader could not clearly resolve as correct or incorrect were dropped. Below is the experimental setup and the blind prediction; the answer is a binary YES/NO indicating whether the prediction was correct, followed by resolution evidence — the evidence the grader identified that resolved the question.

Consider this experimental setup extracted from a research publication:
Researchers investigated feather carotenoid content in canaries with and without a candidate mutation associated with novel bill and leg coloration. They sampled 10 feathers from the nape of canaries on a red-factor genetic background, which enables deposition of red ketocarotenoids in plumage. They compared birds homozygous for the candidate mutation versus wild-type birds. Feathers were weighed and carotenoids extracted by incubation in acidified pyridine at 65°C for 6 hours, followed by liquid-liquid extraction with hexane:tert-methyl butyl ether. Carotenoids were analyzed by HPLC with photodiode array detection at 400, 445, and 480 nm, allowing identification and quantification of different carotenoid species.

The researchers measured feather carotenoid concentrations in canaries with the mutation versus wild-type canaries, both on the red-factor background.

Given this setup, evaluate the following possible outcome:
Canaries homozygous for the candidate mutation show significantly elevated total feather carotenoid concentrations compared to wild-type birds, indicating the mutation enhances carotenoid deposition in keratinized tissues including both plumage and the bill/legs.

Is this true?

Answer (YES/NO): NO